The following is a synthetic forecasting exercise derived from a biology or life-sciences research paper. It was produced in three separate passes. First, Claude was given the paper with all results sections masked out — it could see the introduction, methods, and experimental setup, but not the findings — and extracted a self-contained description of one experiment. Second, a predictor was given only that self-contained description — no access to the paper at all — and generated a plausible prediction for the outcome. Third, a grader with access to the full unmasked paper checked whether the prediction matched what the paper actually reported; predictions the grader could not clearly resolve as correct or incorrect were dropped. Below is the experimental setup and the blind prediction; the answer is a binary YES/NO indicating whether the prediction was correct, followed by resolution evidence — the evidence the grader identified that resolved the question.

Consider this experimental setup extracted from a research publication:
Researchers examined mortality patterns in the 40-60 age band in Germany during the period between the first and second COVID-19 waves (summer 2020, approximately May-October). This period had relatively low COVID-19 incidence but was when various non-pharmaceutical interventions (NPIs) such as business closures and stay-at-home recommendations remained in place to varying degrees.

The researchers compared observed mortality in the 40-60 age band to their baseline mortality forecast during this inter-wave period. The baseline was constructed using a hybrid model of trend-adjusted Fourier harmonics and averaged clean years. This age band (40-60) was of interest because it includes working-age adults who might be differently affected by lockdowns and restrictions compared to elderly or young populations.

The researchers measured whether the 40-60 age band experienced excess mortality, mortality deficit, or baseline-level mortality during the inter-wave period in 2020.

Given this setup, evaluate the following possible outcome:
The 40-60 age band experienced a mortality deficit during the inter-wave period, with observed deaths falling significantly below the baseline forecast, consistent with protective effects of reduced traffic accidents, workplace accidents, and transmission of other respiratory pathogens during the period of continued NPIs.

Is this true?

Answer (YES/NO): NO